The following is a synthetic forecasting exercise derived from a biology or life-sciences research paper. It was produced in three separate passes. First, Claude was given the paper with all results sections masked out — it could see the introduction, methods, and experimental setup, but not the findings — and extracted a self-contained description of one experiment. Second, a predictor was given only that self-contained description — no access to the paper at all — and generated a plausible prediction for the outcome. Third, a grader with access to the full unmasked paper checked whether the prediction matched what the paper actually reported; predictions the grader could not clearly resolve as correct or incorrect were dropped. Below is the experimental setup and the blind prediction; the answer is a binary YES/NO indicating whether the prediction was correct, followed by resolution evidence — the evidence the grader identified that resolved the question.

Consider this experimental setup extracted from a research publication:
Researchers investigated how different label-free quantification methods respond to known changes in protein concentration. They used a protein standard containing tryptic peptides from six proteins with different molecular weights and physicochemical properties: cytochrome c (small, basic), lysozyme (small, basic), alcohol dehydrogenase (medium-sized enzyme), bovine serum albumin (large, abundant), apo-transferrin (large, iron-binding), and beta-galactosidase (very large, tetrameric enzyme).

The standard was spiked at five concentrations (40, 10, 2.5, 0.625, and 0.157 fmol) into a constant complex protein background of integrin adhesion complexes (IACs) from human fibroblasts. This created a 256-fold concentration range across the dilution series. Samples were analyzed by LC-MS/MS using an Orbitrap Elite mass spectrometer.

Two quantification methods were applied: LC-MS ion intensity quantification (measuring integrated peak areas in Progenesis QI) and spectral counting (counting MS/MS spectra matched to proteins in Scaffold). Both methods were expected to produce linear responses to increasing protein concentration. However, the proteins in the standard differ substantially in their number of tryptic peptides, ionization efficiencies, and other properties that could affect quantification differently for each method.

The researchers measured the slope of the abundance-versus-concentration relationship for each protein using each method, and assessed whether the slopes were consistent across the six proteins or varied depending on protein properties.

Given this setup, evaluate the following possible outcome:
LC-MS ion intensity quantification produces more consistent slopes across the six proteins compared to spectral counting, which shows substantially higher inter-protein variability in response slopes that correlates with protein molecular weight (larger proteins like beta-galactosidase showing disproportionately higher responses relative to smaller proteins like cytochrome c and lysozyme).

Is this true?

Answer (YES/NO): NO